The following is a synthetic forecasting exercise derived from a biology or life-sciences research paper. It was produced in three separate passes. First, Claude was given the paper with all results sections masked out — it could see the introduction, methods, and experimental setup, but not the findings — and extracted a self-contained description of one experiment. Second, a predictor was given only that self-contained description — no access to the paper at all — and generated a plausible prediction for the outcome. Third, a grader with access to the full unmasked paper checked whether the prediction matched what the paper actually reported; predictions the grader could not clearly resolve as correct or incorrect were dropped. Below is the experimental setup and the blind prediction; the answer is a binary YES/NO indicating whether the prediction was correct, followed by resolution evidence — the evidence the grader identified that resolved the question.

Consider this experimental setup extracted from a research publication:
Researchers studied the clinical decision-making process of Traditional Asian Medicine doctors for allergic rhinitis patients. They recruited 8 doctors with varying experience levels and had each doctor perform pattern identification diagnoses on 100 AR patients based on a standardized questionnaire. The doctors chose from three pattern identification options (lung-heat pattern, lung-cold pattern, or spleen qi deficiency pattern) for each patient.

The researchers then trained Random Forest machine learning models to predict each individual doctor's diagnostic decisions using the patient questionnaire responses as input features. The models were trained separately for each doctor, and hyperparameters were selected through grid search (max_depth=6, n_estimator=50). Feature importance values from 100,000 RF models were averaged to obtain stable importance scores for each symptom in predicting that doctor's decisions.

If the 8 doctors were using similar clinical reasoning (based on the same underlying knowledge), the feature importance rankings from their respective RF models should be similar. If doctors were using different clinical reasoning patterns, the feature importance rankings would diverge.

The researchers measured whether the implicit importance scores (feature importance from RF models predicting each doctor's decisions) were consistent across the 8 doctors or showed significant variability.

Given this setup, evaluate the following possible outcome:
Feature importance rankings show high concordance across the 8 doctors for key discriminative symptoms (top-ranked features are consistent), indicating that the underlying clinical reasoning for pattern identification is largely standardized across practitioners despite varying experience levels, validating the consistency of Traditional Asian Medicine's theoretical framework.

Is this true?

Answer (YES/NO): NO